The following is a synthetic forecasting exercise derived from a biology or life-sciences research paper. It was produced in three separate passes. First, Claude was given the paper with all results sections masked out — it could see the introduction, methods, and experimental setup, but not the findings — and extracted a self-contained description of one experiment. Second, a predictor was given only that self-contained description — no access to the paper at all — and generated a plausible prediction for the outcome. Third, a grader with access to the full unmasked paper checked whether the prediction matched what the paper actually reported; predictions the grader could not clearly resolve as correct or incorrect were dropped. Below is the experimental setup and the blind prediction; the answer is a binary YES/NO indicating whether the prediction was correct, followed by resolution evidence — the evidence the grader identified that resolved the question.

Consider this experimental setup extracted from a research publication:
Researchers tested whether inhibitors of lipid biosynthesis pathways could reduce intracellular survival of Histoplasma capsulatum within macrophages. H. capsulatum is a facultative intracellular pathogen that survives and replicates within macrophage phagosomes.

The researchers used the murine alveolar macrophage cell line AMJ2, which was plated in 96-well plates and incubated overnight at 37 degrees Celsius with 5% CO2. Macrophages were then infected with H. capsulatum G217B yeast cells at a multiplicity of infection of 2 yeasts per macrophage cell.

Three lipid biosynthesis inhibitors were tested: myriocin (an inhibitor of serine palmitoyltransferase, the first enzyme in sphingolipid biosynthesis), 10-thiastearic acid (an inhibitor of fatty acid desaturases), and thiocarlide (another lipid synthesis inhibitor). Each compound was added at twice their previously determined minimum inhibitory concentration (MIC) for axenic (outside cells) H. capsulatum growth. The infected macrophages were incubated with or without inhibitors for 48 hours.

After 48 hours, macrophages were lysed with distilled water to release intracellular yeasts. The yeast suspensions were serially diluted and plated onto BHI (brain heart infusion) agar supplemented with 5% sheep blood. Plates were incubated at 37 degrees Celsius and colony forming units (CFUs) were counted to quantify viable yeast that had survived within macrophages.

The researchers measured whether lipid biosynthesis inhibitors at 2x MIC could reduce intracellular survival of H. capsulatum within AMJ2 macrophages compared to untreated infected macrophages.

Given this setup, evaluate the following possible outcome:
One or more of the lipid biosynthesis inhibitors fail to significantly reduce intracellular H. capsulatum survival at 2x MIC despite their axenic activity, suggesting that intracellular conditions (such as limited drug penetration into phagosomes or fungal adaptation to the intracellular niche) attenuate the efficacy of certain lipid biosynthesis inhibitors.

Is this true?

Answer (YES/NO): YES